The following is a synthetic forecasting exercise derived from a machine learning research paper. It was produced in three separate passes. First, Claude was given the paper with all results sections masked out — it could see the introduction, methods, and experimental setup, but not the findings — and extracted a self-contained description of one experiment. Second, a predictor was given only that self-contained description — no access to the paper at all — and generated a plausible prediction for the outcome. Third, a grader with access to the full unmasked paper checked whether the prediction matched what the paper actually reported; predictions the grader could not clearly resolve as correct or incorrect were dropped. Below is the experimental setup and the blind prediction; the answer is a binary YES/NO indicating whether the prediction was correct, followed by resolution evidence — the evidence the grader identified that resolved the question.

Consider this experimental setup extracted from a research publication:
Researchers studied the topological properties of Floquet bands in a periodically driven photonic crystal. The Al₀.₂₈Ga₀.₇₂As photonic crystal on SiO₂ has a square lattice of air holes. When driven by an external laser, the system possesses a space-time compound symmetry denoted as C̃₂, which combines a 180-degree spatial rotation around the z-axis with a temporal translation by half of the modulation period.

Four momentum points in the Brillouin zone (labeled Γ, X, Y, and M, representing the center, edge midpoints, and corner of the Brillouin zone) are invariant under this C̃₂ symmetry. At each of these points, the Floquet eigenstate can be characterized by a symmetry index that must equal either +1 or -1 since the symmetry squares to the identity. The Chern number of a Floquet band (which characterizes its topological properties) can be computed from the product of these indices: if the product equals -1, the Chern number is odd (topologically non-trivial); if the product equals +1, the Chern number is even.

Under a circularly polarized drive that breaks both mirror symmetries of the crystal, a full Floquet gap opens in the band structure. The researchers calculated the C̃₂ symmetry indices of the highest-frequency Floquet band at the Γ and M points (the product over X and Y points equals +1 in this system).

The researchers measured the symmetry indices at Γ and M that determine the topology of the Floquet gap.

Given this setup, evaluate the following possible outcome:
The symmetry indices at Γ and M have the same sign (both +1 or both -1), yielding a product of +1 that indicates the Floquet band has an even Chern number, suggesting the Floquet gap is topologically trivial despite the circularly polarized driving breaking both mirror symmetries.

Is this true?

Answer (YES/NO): NO